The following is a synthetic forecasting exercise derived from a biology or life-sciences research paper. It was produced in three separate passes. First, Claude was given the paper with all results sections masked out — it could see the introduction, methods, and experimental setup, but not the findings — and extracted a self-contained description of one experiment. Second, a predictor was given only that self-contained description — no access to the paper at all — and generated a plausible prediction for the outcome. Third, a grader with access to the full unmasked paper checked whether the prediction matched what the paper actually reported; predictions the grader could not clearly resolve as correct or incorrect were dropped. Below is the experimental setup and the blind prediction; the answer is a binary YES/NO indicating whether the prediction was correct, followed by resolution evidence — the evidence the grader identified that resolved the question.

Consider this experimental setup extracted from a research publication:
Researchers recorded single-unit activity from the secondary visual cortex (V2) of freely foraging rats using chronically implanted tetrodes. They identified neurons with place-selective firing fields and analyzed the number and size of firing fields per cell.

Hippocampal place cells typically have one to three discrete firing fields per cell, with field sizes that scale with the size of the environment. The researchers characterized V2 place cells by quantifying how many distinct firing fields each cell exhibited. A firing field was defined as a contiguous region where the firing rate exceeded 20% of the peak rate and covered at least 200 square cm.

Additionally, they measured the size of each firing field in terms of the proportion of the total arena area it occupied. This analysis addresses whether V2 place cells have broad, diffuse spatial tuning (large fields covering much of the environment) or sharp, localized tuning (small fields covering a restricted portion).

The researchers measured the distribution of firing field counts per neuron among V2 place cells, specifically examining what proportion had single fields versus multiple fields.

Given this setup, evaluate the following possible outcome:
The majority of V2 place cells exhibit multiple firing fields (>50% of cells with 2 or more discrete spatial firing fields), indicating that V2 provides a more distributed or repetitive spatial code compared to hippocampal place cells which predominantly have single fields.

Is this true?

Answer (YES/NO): NO